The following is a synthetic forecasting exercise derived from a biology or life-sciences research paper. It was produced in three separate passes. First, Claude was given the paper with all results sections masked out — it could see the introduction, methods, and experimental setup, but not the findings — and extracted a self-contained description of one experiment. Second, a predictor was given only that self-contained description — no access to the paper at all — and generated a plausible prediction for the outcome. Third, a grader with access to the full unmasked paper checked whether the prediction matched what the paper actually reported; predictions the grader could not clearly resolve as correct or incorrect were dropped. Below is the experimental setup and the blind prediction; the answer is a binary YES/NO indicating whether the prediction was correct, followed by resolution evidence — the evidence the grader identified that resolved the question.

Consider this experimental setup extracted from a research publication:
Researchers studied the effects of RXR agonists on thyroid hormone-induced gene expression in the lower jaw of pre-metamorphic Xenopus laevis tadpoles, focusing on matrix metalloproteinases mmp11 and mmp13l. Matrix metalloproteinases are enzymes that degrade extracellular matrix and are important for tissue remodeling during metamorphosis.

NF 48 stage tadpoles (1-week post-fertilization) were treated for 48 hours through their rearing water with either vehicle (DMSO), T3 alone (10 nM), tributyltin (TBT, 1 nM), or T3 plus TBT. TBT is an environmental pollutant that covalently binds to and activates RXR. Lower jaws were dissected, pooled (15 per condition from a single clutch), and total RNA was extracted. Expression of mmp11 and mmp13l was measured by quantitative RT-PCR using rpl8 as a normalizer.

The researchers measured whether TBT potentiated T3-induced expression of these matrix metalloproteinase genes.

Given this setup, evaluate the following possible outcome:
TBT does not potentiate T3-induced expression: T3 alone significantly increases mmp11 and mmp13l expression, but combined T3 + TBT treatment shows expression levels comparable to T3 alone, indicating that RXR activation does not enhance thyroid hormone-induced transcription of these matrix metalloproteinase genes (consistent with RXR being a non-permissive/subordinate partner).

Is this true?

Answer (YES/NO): NO